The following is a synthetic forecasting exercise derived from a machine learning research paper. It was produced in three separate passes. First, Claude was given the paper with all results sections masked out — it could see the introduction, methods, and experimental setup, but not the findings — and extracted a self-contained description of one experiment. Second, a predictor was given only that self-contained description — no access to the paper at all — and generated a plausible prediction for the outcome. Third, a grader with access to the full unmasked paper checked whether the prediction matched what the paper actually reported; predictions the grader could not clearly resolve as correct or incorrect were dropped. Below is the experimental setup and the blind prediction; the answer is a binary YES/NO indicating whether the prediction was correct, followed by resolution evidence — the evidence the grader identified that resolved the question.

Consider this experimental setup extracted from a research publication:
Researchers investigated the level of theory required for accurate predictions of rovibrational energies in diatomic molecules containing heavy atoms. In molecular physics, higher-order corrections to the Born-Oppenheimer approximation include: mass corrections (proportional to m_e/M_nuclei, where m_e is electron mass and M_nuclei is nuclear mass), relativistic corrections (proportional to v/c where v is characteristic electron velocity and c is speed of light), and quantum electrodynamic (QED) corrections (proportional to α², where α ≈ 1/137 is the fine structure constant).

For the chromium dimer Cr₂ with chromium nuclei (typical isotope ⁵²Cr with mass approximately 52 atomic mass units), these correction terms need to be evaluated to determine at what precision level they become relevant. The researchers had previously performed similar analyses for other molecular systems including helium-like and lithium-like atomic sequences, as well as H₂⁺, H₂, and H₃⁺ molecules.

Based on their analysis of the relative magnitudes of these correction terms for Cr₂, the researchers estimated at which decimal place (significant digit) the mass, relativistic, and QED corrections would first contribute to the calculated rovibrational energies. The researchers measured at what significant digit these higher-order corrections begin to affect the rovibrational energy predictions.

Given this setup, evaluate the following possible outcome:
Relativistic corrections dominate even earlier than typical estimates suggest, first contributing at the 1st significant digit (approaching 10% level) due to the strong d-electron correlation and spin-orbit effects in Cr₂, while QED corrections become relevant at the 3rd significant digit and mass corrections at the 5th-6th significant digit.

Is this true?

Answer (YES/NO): NO